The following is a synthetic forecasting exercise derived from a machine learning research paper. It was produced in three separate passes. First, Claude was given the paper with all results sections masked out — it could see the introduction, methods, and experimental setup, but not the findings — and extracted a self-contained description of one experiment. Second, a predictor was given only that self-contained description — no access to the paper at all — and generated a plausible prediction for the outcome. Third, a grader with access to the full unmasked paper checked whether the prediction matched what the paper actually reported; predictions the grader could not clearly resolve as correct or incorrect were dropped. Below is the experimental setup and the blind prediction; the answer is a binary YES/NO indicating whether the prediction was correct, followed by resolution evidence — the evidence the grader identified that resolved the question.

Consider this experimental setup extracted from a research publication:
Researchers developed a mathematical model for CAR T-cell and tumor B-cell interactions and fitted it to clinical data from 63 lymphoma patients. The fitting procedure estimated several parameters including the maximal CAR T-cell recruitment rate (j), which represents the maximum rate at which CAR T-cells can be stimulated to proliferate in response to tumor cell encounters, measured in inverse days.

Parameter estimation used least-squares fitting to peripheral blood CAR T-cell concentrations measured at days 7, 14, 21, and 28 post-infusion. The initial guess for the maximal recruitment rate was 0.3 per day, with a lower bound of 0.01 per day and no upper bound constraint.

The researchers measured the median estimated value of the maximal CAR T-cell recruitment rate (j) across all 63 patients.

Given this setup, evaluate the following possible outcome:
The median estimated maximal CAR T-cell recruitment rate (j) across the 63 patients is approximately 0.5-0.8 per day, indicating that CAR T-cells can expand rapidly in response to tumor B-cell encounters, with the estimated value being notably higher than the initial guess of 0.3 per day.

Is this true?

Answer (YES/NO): NO